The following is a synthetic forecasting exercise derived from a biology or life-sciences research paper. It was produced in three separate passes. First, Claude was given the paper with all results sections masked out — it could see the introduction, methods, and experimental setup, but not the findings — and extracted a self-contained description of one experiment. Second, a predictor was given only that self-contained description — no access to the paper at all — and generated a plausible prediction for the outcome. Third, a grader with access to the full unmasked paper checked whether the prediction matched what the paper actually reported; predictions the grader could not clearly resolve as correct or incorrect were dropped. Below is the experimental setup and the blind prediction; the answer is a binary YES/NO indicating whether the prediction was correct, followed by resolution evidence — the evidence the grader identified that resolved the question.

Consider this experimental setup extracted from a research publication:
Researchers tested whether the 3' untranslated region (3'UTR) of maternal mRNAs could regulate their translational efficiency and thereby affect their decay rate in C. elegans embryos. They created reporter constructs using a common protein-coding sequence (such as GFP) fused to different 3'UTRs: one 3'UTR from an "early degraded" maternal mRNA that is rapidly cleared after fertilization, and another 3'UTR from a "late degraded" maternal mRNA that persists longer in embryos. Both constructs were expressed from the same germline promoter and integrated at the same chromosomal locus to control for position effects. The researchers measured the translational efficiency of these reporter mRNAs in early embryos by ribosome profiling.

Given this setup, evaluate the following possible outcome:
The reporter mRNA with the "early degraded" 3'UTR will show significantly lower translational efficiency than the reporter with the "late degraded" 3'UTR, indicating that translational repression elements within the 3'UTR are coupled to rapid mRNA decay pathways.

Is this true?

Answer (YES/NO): YES